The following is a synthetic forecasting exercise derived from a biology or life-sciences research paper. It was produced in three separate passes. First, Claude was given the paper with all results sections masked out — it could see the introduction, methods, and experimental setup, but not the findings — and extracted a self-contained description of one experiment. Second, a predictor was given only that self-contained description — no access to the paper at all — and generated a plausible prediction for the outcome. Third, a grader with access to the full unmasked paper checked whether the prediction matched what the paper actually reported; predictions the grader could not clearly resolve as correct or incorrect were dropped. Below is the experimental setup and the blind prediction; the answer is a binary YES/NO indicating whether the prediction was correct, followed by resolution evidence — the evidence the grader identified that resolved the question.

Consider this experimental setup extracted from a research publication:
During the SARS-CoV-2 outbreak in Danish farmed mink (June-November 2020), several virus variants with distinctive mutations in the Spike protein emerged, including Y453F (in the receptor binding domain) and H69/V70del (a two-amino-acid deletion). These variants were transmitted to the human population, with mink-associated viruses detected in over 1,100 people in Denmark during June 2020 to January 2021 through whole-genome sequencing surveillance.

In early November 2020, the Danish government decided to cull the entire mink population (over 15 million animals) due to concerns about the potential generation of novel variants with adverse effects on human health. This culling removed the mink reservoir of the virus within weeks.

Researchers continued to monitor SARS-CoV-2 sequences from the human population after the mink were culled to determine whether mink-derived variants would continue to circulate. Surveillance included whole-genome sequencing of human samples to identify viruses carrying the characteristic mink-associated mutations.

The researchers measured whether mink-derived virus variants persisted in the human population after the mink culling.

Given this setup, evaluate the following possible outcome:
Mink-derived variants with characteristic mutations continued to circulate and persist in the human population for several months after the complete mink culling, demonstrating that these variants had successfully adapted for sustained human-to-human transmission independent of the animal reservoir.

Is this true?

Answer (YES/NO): NO